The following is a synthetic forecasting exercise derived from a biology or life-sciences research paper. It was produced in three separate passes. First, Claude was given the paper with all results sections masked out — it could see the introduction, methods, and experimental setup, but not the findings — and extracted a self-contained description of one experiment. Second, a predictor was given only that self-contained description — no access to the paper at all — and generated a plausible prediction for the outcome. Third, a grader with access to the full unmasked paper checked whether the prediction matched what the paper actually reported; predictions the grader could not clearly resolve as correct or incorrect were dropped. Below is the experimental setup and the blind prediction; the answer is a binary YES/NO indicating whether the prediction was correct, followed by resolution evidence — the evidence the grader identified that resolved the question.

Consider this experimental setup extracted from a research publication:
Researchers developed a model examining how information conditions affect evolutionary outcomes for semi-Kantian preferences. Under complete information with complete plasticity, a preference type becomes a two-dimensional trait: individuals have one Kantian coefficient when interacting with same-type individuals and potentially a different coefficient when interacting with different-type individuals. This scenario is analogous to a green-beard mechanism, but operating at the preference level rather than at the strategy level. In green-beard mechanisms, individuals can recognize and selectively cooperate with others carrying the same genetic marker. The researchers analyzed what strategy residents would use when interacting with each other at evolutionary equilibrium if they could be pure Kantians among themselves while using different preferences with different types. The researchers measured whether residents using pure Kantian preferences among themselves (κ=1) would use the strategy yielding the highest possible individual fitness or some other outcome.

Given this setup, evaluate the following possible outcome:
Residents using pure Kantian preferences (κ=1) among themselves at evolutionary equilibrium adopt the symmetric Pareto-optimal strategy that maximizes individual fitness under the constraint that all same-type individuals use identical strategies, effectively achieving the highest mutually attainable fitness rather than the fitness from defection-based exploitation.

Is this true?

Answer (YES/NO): YES